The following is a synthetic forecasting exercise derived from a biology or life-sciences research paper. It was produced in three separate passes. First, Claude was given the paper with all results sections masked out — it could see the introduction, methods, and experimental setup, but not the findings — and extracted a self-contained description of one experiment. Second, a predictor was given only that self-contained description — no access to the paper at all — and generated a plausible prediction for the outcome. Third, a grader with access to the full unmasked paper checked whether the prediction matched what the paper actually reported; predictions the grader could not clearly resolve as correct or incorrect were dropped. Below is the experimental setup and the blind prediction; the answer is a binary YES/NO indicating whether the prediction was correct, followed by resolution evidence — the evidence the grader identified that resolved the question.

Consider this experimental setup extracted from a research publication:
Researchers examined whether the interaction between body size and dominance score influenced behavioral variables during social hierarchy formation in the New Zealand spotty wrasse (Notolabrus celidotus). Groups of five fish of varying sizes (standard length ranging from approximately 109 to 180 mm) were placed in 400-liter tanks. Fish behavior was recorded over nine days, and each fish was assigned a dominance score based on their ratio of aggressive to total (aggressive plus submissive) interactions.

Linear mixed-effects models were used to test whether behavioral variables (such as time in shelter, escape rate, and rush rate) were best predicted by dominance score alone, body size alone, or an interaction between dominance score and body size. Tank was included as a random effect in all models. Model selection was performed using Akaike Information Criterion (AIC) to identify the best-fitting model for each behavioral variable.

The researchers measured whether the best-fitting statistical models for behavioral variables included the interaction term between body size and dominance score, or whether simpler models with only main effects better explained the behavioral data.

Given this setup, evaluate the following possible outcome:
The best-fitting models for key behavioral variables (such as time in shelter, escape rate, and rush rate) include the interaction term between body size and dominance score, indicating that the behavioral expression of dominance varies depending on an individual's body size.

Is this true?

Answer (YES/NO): NO